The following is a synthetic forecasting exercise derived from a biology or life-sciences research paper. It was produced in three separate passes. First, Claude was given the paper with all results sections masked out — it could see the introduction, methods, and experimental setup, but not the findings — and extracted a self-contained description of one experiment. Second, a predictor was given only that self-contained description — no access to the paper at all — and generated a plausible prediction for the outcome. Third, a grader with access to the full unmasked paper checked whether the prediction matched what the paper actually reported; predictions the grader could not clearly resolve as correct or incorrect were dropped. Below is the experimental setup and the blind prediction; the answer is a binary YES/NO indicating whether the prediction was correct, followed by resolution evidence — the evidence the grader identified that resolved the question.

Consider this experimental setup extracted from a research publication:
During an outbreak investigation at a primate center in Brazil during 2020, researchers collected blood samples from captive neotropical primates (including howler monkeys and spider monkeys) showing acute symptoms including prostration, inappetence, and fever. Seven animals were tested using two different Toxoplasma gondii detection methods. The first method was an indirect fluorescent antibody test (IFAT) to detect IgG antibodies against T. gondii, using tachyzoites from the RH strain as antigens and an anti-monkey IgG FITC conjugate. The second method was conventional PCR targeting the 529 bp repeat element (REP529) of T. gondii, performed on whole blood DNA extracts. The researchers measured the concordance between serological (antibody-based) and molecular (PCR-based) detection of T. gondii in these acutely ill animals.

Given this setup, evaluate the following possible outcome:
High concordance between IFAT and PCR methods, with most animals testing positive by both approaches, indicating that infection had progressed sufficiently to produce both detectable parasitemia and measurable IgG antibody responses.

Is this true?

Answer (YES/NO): NO